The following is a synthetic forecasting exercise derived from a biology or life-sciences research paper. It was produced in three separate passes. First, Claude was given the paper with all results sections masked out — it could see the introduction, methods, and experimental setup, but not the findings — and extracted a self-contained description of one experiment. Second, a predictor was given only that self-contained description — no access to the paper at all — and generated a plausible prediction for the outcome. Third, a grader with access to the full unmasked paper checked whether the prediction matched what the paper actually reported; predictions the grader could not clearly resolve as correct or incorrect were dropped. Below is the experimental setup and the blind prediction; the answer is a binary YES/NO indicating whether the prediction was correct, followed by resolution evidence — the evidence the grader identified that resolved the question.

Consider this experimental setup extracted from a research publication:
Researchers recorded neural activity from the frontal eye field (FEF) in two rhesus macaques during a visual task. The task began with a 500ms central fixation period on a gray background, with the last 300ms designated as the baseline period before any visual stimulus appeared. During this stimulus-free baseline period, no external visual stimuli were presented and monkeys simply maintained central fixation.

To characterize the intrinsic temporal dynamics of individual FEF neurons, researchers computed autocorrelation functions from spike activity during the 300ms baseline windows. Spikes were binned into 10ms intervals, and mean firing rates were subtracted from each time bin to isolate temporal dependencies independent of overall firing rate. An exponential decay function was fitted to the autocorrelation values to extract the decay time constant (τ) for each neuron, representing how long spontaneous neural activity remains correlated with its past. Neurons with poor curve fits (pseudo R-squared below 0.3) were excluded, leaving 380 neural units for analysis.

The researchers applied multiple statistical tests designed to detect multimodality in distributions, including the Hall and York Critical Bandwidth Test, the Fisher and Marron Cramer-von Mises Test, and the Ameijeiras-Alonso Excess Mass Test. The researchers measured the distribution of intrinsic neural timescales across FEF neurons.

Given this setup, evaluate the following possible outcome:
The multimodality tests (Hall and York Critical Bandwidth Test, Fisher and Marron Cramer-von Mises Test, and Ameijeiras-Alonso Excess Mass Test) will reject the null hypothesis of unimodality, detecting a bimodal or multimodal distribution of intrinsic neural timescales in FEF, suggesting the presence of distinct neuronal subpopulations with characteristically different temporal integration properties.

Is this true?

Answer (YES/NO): YES